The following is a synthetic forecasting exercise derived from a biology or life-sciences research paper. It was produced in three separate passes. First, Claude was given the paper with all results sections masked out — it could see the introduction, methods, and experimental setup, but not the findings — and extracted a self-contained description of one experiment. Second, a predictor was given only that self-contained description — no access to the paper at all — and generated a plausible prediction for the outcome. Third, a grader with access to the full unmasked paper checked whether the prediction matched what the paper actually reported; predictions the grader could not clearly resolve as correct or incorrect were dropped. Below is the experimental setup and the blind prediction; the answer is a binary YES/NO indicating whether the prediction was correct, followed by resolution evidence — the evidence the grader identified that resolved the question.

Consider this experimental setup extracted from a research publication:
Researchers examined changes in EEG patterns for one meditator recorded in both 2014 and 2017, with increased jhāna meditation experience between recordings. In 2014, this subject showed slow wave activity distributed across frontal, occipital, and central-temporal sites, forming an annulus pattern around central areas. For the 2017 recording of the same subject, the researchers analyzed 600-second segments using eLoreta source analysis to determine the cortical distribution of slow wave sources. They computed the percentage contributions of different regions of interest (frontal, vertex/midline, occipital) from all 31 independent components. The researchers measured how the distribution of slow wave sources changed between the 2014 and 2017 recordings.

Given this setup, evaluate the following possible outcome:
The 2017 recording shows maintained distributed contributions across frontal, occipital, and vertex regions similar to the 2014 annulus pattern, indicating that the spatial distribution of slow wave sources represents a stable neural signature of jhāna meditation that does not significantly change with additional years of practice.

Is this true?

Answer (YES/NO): NO